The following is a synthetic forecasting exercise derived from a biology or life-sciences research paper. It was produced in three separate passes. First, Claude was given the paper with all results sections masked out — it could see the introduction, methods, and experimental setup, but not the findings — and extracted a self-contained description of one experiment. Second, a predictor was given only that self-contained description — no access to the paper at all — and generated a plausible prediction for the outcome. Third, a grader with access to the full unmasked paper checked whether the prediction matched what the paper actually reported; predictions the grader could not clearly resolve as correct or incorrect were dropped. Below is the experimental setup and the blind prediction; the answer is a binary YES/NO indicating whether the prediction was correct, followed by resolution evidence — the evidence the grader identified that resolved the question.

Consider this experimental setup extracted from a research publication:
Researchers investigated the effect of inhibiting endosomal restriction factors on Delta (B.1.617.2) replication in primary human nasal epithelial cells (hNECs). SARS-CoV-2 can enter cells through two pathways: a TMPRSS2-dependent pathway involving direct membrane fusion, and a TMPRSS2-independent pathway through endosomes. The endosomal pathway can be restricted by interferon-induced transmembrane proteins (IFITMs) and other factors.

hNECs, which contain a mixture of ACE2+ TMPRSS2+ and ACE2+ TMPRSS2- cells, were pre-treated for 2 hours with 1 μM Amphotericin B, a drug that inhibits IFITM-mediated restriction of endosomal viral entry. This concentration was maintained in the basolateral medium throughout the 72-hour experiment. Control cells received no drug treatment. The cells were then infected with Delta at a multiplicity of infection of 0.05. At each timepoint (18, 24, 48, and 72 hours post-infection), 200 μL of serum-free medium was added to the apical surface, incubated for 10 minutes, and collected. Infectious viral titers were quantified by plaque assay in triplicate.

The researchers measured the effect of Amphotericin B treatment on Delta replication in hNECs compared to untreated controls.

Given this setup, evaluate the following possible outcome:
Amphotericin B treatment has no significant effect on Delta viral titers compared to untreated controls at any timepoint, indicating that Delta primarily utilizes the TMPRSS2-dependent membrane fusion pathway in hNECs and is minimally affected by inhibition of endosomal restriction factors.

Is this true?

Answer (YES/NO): YES